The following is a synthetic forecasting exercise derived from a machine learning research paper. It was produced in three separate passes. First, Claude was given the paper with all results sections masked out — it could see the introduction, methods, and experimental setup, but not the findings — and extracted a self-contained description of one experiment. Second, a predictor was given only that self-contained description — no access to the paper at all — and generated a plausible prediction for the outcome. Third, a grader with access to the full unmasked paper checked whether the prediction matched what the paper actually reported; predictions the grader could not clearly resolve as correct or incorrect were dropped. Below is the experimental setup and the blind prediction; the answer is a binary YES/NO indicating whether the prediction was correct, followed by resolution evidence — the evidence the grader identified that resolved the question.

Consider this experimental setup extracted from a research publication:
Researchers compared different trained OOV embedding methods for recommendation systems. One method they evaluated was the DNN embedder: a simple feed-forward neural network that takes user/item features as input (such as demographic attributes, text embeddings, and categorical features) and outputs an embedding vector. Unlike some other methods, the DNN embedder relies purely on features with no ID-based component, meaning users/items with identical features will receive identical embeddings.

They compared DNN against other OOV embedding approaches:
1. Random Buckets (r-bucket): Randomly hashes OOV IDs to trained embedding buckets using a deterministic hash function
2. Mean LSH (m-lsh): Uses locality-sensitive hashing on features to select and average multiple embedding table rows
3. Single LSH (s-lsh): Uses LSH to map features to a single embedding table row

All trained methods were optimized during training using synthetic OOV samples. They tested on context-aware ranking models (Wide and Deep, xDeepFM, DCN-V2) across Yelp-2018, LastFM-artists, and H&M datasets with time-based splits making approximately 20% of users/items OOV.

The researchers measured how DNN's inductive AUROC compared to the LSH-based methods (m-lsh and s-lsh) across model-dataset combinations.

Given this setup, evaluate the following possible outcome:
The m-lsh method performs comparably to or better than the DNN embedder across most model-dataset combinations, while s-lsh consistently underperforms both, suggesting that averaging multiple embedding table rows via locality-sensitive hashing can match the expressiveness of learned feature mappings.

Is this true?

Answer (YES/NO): NO